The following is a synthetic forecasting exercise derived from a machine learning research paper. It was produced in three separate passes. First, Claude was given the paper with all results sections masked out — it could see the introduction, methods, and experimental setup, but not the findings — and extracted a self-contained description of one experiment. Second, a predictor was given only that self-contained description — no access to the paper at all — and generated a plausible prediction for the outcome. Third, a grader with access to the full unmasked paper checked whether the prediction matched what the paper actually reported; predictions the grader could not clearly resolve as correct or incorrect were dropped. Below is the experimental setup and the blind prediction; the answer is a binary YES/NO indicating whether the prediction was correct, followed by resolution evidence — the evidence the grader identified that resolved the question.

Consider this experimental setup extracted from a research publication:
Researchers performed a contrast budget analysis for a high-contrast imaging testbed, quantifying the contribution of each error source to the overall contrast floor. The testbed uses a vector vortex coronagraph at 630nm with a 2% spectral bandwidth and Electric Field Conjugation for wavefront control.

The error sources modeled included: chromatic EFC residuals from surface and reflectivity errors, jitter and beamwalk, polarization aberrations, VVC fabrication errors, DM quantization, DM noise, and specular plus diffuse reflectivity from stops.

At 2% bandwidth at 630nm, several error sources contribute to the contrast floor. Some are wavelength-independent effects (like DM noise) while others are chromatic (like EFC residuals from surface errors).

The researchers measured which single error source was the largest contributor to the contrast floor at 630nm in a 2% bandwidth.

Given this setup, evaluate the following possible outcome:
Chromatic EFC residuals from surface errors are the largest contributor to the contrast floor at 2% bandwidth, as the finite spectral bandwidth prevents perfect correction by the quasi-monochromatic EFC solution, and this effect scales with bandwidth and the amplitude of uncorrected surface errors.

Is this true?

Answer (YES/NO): NO